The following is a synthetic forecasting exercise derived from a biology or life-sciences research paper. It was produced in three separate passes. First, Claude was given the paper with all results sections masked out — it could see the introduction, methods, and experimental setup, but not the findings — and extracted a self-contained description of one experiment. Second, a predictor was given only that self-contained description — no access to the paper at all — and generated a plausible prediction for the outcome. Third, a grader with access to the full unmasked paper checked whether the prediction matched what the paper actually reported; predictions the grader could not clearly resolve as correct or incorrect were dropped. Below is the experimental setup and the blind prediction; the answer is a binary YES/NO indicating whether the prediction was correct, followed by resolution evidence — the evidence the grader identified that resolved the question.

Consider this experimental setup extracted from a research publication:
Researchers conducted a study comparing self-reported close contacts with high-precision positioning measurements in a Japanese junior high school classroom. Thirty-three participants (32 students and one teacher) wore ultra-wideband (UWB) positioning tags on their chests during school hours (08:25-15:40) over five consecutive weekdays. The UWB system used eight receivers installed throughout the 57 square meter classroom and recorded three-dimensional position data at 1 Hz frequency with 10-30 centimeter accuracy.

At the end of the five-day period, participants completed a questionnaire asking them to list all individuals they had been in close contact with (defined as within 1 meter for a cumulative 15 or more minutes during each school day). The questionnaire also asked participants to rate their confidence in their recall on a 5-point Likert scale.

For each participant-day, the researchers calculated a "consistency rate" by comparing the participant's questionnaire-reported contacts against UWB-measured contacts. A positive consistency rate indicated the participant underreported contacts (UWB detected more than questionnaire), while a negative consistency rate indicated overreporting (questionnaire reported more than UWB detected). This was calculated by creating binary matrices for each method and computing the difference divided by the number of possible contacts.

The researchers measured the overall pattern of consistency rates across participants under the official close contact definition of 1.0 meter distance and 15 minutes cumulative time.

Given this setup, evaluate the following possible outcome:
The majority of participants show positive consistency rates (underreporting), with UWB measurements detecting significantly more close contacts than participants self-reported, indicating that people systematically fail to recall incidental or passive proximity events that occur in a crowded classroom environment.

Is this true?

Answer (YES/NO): NO